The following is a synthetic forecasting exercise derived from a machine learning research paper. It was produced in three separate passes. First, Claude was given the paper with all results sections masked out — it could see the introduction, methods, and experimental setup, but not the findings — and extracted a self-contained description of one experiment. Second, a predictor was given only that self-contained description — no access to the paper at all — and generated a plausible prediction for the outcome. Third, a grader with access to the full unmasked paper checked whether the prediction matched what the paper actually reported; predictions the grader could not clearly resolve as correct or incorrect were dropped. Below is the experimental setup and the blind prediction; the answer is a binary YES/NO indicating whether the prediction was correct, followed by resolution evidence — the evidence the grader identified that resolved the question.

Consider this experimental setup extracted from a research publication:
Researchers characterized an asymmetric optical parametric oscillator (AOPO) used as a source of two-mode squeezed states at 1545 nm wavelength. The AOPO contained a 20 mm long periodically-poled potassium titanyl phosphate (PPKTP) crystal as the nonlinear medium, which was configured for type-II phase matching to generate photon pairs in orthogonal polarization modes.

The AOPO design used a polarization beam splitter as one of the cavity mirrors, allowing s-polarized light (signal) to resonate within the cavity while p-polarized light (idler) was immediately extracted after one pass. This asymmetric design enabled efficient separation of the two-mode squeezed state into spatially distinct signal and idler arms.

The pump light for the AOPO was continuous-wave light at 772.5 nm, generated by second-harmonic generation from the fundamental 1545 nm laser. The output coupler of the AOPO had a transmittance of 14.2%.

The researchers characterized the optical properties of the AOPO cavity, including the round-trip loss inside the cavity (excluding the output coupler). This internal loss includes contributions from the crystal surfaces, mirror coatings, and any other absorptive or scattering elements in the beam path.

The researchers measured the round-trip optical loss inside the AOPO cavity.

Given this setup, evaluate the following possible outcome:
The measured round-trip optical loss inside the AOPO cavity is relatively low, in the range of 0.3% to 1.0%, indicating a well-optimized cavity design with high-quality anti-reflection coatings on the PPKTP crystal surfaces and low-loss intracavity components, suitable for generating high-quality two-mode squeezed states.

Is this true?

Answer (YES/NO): NO